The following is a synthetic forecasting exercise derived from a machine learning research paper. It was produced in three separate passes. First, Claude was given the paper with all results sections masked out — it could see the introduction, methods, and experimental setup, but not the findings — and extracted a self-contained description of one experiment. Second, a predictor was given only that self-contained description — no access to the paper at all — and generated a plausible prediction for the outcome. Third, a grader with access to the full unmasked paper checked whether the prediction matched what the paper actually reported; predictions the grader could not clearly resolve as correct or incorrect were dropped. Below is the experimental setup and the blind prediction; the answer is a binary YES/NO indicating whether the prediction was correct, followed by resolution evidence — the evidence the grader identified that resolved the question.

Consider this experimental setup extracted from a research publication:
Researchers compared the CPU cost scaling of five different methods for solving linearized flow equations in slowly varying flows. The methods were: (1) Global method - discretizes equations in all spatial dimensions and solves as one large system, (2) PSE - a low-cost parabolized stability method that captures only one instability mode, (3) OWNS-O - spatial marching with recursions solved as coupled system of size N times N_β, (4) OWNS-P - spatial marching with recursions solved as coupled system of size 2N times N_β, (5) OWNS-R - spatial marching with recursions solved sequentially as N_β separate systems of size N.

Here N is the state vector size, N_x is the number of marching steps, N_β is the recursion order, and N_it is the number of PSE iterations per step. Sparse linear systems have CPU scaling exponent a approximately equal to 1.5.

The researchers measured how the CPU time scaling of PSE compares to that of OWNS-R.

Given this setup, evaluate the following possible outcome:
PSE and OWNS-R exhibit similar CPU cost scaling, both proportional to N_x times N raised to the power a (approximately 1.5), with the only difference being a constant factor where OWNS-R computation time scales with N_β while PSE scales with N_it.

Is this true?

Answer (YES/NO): YES